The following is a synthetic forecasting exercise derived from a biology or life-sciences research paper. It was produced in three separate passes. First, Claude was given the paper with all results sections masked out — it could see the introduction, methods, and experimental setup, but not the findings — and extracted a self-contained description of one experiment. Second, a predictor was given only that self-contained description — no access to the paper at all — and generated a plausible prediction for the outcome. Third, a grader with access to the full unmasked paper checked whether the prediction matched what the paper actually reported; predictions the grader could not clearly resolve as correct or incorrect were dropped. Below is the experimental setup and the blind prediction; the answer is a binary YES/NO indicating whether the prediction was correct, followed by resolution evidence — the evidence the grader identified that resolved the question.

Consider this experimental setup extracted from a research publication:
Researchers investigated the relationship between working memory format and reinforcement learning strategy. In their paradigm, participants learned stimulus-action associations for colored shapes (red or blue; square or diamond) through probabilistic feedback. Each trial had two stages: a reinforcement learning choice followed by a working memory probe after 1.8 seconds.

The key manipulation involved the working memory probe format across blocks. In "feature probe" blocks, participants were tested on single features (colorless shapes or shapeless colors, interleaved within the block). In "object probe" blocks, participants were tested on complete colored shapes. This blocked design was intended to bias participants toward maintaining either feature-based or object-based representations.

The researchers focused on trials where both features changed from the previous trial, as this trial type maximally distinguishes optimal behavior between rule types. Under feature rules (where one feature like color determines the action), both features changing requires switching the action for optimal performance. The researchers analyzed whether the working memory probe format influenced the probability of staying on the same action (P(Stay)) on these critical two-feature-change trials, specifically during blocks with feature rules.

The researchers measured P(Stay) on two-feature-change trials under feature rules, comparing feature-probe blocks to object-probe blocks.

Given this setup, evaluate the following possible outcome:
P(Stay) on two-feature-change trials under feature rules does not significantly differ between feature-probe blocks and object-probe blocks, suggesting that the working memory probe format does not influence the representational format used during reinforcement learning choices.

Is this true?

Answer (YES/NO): NO